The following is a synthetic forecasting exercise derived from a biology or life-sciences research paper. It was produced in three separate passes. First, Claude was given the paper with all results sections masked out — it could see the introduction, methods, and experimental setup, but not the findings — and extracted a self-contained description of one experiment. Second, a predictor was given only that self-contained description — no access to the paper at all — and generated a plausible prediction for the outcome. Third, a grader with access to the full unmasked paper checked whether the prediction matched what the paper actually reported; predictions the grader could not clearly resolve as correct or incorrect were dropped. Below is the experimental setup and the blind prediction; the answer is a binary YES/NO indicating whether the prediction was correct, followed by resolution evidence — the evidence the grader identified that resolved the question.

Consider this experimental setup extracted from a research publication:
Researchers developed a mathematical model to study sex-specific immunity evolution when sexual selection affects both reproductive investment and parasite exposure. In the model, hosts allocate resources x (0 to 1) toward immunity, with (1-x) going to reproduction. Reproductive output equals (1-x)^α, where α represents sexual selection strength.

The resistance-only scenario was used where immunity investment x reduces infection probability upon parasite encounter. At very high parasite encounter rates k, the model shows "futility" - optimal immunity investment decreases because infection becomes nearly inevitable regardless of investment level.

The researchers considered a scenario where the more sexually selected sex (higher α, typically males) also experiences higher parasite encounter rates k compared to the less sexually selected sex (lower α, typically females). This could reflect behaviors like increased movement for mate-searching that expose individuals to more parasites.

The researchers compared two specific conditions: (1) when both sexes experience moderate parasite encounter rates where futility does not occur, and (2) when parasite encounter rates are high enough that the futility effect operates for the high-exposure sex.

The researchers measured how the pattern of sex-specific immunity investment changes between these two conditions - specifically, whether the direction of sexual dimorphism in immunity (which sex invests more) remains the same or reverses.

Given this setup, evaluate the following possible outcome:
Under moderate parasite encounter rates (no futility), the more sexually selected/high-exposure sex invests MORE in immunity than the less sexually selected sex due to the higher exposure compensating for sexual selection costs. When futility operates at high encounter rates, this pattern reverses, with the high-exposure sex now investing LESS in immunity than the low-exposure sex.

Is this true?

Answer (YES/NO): NO